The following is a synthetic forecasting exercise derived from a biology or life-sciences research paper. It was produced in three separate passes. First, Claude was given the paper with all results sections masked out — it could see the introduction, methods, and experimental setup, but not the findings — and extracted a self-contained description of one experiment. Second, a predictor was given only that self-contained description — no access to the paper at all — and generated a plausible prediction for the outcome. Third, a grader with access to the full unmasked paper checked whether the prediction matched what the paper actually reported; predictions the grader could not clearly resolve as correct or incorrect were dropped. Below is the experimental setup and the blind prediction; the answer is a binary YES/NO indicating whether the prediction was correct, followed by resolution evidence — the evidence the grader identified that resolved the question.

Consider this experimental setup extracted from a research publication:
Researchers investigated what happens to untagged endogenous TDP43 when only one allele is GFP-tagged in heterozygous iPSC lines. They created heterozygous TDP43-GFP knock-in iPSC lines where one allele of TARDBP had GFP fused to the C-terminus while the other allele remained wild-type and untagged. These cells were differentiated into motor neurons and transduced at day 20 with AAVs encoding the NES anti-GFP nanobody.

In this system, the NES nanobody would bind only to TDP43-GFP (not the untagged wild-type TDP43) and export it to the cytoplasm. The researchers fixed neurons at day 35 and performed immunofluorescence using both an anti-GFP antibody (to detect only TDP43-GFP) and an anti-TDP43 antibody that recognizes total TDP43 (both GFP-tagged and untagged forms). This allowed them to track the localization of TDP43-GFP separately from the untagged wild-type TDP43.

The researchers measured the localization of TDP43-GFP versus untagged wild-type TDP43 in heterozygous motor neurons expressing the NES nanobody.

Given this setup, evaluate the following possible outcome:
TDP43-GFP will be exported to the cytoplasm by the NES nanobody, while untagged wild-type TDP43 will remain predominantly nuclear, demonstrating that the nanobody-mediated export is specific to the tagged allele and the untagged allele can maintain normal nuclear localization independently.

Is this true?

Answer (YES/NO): NO